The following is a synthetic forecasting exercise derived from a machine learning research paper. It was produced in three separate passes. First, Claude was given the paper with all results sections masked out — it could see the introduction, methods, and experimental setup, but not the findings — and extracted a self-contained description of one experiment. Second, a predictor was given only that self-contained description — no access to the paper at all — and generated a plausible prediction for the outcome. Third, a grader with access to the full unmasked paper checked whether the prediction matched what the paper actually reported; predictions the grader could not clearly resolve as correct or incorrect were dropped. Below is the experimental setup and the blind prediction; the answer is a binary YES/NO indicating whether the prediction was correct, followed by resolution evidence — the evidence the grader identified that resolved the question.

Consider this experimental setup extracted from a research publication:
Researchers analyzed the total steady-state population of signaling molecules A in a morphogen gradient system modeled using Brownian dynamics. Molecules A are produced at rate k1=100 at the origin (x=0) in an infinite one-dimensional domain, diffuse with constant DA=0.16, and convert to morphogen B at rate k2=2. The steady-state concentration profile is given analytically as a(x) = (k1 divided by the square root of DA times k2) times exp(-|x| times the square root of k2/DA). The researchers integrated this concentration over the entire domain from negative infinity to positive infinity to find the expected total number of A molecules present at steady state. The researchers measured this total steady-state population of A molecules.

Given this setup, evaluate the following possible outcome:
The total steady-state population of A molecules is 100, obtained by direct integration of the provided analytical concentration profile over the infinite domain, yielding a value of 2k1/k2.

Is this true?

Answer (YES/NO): YES